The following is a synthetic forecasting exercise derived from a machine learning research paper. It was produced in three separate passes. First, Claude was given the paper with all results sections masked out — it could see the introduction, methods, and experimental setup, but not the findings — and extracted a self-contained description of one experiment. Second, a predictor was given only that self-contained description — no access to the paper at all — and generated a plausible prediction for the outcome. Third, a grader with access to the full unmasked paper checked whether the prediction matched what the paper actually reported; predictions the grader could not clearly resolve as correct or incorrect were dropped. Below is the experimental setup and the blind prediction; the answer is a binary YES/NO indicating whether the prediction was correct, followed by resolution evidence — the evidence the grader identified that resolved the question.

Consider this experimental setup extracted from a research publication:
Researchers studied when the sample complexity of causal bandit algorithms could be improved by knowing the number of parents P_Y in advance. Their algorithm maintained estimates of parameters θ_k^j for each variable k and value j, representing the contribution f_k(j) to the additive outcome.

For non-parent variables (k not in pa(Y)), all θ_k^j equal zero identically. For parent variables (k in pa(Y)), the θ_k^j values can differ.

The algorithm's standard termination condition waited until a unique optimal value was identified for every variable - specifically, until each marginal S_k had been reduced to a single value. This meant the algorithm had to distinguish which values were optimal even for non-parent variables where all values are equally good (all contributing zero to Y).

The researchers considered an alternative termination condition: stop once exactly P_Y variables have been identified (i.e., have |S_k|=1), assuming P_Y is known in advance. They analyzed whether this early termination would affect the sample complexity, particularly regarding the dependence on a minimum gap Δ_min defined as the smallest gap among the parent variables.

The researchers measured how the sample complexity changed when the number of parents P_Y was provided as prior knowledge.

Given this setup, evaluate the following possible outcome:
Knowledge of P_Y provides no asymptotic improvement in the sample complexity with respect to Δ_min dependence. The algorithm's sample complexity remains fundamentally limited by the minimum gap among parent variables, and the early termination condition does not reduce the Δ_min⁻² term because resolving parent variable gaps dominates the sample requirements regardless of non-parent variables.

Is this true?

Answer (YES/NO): NO